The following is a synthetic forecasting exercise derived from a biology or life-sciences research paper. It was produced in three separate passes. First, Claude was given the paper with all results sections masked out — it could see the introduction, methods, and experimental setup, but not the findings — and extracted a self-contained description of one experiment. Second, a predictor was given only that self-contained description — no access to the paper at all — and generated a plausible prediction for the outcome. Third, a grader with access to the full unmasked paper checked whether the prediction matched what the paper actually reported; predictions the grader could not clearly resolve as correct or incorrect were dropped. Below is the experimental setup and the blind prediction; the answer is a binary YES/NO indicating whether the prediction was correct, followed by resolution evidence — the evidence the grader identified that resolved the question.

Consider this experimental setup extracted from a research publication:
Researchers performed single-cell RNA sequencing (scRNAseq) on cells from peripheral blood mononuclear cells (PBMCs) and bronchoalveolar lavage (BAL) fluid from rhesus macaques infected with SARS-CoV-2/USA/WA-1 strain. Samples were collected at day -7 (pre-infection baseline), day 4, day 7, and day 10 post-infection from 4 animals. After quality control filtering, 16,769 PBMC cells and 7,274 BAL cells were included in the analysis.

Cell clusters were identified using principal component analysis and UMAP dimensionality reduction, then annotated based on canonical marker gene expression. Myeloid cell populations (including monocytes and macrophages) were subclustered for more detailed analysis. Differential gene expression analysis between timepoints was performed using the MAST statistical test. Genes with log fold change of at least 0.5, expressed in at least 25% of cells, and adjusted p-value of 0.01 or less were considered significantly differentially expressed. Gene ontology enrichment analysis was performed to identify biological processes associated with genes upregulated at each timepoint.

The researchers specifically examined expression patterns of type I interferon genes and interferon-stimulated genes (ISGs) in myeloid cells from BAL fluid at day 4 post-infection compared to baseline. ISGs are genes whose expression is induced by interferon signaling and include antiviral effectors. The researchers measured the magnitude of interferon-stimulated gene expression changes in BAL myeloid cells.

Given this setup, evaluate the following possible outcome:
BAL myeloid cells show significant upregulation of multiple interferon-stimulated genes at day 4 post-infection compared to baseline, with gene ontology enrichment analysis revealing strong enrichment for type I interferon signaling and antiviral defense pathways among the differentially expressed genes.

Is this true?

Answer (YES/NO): YES